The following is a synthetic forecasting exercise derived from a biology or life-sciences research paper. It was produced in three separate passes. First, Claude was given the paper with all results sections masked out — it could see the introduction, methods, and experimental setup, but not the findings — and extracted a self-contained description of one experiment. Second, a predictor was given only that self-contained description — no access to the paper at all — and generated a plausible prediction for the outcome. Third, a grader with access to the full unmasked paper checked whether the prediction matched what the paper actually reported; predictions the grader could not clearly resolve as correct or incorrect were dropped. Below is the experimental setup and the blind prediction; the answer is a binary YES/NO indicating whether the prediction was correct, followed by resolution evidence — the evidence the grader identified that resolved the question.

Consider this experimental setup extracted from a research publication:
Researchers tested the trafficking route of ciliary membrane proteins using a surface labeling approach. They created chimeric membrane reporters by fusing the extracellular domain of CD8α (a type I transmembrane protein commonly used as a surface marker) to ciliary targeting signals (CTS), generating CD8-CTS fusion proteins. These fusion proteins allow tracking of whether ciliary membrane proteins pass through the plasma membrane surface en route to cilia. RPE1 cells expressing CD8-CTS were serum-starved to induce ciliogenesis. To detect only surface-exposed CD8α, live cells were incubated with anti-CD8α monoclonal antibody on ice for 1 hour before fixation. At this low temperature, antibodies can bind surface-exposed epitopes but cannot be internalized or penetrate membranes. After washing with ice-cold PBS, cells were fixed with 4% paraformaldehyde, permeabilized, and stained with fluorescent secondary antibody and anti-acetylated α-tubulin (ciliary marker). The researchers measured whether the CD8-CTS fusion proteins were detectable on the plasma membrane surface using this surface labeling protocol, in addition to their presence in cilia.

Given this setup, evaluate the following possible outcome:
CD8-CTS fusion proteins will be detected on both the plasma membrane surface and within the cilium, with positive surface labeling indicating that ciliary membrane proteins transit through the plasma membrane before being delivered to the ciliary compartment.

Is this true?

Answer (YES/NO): YES